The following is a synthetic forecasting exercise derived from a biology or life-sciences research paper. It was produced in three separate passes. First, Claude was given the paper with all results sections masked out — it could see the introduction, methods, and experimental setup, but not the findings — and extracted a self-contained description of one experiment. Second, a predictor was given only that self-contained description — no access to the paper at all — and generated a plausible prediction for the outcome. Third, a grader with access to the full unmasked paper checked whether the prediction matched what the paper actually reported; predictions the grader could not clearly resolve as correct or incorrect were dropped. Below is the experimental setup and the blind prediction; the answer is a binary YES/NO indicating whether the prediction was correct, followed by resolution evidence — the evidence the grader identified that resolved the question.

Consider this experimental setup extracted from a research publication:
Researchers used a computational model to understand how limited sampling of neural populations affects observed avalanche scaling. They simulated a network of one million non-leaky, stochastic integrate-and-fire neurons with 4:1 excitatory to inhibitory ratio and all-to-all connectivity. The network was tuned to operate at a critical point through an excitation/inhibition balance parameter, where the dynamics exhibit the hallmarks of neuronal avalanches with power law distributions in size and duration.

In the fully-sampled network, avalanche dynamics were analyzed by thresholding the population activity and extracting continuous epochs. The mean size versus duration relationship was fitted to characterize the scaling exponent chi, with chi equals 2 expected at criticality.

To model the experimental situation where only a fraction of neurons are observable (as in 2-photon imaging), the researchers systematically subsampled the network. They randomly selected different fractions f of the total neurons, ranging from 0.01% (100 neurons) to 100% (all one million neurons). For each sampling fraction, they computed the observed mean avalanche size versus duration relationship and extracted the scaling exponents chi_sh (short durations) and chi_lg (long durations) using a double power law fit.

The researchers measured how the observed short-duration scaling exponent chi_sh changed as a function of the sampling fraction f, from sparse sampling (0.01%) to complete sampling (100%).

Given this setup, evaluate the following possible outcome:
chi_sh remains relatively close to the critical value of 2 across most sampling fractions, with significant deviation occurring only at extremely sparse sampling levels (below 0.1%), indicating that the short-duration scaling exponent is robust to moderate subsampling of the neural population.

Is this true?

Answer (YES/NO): NO